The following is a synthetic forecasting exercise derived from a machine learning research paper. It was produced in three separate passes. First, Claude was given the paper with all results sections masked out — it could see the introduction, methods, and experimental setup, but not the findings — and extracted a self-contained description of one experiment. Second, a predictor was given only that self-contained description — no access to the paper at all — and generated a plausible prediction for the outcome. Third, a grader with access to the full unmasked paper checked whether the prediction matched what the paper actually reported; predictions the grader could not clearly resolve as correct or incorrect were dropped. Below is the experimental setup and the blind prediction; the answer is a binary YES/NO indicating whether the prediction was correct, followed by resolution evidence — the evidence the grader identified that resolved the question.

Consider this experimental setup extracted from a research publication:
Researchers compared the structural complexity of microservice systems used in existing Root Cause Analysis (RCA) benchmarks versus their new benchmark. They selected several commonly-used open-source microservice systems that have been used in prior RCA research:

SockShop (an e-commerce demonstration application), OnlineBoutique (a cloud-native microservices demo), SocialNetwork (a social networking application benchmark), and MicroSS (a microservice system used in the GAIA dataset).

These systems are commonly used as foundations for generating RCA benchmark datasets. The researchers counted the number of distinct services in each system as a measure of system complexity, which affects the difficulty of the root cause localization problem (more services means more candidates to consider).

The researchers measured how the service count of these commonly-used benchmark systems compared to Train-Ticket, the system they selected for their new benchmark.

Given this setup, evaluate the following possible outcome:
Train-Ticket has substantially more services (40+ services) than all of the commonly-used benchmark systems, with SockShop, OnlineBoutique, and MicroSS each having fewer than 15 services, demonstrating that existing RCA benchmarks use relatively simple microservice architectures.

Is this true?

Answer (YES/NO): YES